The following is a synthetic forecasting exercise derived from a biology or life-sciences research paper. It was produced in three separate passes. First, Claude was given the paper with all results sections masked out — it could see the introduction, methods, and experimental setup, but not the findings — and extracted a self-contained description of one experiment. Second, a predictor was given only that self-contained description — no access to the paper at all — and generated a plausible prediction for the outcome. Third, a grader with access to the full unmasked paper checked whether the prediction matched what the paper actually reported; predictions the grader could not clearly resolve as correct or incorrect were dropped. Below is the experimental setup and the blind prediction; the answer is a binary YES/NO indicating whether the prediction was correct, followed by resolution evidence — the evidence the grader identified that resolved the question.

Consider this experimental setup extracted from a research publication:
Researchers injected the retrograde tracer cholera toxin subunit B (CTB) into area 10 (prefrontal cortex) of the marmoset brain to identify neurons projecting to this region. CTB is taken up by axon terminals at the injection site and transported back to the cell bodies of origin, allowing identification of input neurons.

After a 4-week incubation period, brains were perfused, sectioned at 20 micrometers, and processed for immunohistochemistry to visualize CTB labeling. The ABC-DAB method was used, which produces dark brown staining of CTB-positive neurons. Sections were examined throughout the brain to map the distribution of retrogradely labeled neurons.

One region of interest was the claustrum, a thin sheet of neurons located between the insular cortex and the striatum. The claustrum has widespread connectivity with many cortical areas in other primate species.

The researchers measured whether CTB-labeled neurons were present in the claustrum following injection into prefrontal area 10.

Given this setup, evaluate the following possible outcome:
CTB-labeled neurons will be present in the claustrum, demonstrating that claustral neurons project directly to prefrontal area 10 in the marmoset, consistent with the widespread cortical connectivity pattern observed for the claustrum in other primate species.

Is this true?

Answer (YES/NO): YES